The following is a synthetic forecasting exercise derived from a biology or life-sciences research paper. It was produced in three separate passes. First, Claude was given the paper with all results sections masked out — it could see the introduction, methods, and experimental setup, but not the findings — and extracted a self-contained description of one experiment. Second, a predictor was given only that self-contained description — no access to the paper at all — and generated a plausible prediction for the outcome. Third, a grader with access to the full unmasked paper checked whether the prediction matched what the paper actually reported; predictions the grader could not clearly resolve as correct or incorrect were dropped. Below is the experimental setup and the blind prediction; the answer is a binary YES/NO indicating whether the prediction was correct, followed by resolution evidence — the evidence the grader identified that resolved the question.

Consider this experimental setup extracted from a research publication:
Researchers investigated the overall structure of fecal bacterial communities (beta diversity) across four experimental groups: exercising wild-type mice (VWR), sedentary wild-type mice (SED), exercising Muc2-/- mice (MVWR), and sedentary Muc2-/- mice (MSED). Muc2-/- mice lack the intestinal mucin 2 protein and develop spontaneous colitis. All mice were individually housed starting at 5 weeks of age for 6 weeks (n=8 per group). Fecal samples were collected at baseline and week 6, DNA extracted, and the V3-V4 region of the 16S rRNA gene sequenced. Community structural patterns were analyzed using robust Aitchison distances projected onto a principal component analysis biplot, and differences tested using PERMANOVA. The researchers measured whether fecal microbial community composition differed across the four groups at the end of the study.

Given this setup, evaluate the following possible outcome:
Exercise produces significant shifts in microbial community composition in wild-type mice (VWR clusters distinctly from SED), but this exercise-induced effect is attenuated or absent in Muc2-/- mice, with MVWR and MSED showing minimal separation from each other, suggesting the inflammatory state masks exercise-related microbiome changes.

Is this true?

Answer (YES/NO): YES